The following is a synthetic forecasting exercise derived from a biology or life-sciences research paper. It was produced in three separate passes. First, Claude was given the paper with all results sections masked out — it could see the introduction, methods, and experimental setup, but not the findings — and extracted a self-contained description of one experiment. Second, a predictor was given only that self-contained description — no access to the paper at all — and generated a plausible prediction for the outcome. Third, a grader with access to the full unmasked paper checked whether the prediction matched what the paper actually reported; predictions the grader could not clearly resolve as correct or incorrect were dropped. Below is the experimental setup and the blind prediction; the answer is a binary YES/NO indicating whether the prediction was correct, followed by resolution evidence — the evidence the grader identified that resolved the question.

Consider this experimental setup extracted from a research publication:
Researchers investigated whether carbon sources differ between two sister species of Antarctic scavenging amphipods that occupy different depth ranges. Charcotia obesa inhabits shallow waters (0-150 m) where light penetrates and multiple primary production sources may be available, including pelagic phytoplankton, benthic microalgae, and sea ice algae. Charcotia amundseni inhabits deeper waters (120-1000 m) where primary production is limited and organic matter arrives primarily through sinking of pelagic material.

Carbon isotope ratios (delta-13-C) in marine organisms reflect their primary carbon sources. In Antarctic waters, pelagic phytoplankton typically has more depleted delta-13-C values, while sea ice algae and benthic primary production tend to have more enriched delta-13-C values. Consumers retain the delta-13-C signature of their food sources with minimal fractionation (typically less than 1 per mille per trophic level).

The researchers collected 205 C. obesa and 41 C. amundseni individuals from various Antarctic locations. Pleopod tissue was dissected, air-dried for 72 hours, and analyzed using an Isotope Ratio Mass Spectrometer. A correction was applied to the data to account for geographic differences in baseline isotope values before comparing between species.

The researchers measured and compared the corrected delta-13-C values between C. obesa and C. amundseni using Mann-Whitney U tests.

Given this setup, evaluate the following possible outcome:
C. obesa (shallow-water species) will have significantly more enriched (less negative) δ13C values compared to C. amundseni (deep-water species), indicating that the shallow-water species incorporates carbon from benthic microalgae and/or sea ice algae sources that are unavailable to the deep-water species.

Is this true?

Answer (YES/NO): NO